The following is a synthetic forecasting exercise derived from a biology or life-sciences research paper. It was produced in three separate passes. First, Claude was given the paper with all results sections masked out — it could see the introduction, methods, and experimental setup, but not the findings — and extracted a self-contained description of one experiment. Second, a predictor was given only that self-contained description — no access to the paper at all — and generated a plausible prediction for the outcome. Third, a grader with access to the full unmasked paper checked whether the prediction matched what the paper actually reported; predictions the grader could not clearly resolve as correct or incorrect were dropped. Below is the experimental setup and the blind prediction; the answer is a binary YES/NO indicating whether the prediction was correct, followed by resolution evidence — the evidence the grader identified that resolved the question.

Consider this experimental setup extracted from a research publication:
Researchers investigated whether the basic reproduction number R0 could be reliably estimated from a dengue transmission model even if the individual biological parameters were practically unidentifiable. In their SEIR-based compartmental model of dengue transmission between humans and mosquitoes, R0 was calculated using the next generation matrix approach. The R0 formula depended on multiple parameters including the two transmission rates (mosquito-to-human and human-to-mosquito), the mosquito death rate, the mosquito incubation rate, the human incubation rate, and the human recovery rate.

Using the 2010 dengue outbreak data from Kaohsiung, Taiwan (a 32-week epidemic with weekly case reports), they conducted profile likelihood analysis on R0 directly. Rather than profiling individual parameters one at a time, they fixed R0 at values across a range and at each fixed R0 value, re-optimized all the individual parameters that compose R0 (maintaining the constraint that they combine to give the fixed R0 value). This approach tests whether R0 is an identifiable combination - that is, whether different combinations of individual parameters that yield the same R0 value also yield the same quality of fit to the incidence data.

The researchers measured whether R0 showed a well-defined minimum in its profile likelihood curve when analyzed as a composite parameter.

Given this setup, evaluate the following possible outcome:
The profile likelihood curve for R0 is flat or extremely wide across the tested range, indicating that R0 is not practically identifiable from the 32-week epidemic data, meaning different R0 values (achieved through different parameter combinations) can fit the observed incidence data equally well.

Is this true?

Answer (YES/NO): NO